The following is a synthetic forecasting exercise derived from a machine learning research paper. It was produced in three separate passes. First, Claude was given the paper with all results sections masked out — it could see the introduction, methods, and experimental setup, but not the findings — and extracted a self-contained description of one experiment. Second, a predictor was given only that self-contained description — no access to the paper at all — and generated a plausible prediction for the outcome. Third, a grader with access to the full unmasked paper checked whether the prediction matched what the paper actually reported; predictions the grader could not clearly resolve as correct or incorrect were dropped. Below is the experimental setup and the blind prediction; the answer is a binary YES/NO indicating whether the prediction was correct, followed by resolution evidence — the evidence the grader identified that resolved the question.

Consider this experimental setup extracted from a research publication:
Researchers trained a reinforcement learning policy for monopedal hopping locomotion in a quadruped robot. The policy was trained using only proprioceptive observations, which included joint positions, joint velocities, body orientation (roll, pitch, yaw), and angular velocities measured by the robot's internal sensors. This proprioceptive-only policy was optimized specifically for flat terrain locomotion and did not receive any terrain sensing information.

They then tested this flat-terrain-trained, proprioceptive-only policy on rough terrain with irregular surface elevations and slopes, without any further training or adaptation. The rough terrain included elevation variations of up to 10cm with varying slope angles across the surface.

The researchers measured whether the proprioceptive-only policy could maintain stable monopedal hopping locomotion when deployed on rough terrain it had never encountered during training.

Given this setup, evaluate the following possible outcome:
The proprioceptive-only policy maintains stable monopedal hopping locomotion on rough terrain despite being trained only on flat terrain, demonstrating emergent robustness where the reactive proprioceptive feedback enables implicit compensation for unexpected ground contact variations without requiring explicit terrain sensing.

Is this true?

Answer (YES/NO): NO